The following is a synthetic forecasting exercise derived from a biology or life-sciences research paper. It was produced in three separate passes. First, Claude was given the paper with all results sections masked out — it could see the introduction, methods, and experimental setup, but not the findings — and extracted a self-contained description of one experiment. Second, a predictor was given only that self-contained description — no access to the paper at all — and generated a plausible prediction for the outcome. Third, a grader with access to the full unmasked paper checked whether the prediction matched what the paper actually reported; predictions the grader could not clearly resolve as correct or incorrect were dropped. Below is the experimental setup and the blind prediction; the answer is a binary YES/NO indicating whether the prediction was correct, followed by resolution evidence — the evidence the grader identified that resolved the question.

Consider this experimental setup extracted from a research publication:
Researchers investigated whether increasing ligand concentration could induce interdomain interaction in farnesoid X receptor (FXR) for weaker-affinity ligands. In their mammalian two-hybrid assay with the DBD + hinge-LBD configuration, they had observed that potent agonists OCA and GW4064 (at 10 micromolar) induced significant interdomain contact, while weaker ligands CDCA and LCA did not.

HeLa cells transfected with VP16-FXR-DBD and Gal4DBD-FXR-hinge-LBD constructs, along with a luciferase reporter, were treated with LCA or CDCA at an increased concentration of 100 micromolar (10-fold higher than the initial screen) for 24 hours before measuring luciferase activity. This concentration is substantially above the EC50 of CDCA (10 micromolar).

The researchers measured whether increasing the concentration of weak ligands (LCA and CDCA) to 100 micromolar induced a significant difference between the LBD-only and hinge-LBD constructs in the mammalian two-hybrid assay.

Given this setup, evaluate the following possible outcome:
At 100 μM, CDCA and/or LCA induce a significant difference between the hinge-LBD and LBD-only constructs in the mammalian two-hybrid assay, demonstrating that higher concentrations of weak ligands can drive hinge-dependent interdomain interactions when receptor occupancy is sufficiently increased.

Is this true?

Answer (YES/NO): NO